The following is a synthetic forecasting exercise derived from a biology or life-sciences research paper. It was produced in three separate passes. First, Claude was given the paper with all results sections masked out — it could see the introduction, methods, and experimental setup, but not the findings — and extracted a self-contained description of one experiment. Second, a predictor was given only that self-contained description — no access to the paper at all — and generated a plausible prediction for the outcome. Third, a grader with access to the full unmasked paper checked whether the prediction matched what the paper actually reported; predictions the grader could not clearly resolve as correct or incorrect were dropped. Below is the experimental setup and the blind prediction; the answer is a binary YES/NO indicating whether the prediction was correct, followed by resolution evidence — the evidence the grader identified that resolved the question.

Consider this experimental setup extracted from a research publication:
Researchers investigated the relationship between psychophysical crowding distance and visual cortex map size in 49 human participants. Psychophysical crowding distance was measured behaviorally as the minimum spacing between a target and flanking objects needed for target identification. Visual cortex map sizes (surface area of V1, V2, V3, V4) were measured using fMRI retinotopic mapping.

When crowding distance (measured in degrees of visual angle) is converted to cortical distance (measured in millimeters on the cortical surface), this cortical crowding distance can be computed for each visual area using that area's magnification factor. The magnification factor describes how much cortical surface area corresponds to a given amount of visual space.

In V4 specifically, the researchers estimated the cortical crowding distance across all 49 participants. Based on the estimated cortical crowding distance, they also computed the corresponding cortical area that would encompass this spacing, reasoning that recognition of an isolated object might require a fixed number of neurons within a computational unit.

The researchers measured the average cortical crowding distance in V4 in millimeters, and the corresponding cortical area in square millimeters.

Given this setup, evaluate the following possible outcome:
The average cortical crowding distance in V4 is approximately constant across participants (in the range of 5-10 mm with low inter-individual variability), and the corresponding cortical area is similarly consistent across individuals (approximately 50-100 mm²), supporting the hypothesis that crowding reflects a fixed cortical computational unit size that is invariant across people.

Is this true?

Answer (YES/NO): NO